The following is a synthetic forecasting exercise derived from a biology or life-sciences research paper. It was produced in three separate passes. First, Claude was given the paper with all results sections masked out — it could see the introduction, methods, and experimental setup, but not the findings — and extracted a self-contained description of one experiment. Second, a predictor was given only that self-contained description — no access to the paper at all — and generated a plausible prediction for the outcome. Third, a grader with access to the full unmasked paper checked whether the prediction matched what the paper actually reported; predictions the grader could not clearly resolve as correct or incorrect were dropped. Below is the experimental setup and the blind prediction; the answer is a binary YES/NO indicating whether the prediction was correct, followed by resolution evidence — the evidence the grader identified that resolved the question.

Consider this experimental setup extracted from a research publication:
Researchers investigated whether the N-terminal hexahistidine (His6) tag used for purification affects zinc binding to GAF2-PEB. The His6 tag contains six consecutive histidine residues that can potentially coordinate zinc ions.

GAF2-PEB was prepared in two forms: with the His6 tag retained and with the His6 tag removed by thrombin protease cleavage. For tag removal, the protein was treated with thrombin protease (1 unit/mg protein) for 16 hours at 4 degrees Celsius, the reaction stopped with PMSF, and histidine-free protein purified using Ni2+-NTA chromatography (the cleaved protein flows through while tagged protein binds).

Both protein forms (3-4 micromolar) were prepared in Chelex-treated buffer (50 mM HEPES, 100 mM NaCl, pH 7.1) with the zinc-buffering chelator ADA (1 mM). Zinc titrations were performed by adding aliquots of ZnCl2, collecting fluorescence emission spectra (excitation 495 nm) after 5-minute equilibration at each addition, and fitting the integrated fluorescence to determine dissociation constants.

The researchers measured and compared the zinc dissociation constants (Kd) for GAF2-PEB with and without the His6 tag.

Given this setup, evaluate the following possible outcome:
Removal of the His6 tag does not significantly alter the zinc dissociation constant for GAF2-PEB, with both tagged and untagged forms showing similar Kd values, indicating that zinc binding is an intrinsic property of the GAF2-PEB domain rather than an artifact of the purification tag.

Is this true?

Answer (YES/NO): YES